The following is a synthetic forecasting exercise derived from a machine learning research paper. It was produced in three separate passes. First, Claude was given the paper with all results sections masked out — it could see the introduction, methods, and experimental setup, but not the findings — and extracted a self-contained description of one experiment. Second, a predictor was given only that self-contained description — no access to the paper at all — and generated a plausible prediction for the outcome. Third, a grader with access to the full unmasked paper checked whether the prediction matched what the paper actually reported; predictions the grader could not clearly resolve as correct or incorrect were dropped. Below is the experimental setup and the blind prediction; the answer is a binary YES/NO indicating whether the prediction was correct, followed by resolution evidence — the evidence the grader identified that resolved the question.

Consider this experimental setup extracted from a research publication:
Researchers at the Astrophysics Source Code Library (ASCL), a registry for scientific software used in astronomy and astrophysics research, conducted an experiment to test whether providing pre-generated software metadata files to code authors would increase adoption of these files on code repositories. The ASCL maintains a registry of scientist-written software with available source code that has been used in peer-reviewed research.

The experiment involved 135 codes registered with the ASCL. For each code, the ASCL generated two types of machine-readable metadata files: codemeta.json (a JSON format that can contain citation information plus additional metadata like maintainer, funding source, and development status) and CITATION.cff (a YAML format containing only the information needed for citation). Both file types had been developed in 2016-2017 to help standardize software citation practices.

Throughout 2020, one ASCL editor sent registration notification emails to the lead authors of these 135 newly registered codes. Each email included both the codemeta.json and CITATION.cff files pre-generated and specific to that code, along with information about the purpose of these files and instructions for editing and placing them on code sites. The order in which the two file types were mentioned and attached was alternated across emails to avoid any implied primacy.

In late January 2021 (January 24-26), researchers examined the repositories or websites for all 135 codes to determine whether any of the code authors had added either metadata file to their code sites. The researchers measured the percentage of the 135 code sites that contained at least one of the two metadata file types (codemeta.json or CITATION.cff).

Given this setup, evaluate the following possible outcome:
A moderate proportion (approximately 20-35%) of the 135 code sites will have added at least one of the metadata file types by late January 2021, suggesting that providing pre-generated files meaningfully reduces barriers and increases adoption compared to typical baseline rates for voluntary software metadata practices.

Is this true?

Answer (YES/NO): NO